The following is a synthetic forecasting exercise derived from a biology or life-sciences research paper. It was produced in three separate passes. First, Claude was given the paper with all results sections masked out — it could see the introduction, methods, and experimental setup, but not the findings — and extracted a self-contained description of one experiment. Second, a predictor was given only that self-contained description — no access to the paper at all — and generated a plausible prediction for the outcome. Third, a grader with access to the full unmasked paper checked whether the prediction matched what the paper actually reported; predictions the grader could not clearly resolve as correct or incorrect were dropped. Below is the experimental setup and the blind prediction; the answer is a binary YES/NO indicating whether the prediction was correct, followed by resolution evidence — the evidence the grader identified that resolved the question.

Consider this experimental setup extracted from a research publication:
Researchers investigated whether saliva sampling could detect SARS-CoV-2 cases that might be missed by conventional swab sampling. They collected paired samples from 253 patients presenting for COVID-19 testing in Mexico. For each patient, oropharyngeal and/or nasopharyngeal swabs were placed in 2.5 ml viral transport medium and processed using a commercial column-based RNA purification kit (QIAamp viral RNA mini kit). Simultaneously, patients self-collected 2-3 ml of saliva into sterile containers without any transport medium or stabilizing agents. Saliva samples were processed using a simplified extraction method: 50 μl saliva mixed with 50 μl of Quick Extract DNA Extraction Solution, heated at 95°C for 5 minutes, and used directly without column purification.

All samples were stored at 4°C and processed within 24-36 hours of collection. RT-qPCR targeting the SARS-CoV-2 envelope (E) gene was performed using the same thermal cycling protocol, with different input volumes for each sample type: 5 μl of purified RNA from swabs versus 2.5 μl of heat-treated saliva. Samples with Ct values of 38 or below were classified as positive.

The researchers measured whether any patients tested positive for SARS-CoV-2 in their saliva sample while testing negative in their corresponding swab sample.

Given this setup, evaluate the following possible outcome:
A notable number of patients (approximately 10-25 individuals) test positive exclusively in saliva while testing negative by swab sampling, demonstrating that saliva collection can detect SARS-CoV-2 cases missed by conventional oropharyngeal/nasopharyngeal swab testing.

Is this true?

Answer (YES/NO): NO